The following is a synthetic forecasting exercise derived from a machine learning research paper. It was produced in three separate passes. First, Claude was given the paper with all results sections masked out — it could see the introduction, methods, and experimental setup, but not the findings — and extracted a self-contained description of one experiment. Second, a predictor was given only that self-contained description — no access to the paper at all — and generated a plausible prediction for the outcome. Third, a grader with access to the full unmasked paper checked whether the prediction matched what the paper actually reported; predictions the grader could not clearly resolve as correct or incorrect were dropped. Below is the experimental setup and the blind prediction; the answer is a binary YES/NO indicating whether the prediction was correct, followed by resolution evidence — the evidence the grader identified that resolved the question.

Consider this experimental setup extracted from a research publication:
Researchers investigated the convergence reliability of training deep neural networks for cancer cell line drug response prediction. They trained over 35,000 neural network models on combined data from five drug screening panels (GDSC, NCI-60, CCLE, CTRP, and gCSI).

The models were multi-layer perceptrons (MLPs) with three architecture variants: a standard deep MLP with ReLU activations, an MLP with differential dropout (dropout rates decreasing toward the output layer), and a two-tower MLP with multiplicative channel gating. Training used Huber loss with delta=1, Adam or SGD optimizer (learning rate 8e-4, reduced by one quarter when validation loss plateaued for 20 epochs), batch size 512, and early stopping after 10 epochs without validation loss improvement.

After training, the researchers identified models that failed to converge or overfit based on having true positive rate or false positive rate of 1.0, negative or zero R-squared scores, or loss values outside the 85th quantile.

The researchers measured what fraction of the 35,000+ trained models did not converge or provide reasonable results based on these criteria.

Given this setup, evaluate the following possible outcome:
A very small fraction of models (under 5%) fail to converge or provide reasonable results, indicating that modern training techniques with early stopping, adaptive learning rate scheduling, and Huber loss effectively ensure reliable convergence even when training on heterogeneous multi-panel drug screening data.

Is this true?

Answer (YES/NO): NO